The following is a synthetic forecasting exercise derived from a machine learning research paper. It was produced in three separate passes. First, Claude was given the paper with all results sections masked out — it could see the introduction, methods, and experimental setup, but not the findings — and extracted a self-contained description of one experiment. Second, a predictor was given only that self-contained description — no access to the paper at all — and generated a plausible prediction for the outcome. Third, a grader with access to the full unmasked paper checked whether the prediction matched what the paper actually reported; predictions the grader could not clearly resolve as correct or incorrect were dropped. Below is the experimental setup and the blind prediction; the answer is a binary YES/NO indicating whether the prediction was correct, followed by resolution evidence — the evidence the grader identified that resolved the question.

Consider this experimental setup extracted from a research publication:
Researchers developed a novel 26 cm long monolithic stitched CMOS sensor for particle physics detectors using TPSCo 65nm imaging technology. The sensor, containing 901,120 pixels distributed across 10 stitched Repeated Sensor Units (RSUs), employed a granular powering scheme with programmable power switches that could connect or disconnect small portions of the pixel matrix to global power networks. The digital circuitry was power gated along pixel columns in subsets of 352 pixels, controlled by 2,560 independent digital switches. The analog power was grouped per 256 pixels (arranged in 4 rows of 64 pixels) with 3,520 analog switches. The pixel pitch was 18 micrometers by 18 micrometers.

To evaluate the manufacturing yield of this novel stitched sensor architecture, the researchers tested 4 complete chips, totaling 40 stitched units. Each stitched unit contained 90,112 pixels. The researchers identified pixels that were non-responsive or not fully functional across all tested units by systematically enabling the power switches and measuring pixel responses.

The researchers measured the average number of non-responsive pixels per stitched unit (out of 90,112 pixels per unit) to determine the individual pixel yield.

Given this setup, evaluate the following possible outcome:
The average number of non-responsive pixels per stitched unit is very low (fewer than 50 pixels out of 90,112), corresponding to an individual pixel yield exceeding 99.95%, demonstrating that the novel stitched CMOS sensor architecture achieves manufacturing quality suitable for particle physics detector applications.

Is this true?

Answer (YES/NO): YES